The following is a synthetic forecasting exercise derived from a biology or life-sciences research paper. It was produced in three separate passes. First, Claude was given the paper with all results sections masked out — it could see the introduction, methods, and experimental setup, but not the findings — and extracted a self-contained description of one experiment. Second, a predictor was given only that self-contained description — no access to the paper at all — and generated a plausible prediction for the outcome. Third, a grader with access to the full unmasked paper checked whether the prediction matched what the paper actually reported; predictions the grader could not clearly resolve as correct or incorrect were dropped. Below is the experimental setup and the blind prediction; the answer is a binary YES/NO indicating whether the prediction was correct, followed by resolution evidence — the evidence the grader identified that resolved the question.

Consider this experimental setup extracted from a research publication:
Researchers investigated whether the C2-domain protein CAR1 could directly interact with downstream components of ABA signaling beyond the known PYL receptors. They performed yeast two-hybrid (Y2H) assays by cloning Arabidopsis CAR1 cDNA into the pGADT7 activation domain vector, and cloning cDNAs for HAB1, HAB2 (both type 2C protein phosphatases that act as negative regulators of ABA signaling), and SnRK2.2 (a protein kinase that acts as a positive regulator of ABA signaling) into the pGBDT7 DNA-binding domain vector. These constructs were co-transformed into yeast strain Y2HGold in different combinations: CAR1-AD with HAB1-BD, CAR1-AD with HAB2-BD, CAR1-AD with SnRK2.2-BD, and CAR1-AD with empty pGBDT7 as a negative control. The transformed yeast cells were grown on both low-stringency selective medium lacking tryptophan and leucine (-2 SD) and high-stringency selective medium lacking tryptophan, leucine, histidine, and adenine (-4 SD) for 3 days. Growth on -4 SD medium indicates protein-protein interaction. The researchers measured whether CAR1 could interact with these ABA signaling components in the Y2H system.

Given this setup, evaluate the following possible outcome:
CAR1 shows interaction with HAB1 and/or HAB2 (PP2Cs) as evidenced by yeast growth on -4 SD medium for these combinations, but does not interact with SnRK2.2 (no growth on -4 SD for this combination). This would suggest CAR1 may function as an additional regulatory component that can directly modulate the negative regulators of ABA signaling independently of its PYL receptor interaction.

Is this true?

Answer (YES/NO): NO